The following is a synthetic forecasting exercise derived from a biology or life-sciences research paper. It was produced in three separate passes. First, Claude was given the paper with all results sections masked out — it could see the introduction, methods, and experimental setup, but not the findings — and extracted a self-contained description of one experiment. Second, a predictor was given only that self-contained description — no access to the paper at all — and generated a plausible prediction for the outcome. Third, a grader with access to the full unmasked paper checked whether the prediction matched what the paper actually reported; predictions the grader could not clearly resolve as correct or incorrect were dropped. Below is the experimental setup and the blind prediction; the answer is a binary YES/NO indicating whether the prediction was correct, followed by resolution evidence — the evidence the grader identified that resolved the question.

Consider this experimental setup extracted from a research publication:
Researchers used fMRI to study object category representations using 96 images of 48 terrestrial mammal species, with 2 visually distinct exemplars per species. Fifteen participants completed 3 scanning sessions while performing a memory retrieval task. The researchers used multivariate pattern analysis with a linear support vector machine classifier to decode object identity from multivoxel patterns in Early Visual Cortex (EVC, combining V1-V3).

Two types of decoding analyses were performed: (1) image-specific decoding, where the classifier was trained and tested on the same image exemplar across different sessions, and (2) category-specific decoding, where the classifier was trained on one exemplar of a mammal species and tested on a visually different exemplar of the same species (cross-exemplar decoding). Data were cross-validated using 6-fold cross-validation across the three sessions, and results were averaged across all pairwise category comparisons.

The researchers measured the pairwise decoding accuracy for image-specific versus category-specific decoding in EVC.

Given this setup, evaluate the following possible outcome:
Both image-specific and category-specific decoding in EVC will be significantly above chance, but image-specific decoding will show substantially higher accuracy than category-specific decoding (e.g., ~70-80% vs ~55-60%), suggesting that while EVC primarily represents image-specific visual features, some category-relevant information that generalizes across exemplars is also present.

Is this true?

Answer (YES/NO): YES